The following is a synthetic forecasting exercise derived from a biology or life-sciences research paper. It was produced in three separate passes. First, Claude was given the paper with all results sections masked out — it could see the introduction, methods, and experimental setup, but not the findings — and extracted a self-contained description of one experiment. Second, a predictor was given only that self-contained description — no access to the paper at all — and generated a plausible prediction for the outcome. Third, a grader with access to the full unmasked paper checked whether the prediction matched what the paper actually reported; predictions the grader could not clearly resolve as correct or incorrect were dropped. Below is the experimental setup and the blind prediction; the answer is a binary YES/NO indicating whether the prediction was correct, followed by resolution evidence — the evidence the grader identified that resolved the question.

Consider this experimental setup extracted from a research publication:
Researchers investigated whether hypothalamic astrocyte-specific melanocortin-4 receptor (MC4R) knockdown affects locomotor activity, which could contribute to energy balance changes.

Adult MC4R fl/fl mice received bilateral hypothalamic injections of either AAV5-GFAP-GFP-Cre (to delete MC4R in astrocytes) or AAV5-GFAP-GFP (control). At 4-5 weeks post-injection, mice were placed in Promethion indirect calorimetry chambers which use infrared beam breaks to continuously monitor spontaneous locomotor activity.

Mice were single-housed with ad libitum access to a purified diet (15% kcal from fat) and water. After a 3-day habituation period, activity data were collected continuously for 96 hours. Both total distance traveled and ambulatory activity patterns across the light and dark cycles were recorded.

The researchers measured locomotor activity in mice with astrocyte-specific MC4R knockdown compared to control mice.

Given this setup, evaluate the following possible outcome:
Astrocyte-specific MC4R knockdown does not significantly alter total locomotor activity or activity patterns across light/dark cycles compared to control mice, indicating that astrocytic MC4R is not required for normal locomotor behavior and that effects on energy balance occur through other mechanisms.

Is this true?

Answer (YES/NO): NO